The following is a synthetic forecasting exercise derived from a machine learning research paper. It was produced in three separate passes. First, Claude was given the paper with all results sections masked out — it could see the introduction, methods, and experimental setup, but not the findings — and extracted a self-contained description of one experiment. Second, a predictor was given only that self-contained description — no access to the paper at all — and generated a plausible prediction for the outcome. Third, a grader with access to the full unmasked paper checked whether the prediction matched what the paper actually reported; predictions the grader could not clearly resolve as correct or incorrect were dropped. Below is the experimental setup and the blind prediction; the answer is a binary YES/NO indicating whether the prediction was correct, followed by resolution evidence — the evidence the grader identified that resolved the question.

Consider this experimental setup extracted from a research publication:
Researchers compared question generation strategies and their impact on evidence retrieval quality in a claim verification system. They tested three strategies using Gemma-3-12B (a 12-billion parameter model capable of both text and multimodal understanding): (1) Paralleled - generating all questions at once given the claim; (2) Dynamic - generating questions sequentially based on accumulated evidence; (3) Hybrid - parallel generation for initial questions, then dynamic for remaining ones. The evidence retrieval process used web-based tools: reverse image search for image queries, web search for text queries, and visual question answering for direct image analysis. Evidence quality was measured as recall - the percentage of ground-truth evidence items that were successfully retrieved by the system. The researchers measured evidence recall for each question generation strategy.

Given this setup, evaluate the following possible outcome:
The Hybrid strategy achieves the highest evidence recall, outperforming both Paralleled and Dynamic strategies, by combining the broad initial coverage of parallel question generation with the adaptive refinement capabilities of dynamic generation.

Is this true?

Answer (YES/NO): YES